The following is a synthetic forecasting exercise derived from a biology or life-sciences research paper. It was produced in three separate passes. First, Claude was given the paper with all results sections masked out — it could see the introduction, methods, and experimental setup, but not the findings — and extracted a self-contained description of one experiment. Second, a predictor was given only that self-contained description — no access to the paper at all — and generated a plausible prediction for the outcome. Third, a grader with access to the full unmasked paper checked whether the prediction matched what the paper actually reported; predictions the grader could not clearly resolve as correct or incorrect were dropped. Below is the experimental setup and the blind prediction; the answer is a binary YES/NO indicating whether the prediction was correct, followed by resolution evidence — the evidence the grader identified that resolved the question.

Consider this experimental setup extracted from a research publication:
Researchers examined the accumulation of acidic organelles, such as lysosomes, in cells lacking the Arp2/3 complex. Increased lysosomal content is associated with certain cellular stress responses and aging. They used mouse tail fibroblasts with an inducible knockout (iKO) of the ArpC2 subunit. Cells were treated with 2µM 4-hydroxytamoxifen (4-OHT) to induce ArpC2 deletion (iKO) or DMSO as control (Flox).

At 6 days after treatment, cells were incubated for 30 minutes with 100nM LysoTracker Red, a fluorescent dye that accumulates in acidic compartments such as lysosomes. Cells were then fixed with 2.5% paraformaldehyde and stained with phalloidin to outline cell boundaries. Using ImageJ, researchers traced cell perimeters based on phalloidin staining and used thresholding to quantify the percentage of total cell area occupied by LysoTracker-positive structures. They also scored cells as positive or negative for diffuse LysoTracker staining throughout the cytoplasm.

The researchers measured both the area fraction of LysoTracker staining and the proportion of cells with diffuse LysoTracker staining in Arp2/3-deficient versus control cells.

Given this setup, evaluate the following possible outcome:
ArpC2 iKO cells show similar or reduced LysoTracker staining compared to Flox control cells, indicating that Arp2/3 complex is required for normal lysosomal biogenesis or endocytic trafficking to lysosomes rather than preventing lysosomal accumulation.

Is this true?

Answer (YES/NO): NO